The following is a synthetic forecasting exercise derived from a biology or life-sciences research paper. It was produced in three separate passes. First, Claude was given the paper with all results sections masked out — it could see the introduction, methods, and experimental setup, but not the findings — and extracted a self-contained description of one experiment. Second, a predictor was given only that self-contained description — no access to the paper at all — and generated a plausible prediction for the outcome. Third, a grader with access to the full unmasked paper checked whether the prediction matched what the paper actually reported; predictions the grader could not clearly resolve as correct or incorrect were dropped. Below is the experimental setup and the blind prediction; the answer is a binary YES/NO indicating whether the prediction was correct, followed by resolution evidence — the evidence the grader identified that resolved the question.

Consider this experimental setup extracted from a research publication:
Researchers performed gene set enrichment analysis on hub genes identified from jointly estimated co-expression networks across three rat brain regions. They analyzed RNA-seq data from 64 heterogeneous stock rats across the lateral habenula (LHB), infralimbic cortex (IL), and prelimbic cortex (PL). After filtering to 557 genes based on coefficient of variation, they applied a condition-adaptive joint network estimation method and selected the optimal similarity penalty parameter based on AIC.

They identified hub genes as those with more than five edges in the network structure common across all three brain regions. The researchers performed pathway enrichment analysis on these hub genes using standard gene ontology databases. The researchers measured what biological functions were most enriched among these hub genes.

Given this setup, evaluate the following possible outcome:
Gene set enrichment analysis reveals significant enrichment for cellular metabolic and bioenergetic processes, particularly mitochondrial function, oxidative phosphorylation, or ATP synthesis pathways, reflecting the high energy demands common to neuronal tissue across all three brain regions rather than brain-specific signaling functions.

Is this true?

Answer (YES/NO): NO